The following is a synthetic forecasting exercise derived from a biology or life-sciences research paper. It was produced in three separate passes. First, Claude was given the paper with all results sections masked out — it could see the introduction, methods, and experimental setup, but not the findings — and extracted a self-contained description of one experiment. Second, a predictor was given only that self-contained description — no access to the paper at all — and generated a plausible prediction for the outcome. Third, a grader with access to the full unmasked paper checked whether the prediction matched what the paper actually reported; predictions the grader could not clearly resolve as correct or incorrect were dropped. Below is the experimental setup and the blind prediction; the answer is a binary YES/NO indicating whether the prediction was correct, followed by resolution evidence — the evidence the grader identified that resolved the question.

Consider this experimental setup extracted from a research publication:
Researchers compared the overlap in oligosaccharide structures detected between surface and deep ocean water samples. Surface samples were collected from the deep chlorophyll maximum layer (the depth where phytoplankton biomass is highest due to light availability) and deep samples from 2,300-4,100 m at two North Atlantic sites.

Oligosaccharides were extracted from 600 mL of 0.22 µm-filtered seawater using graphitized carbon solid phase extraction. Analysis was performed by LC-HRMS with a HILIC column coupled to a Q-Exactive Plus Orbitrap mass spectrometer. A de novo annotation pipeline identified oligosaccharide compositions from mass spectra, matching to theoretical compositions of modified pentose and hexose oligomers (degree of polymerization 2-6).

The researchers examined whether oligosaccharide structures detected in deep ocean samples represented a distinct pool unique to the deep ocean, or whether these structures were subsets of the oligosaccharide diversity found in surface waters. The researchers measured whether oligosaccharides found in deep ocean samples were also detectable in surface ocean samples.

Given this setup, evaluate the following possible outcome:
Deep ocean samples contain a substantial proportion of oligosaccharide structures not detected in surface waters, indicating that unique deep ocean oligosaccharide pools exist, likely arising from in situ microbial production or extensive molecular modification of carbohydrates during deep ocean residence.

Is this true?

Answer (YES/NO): NO